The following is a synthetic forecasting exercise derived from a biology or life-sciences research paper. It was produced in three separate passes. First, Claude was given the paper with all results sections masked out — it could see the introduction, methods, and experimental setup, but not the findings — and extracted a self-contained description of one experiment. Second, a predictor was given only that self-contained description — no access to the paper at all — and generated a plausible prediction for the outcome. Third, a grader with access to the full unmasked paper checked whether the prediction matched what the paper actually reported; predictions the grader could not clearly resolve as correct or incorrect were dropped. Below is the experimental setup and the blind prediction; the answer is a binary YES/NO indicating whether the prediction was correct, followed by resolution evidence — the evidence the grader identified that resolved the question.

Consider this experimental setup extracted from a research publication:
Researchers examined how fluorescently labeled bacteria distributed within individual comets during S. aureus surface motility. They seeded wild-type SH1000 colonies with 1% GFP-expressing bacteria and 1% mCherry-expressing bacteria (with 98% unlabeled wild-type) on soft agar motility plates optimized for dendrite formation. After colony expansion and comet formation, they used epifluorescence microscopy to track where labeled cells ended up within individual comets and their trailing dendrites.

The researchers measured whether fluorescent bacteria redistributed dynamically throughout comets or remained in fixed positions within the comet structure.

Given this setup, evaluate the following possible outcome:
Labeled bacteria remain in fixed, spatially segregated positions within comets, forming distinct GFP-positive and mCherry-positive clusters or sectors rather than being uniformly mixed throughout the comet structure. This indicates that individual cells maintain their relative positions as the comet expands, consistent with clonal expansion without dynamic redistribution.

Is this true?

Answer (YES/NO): YES